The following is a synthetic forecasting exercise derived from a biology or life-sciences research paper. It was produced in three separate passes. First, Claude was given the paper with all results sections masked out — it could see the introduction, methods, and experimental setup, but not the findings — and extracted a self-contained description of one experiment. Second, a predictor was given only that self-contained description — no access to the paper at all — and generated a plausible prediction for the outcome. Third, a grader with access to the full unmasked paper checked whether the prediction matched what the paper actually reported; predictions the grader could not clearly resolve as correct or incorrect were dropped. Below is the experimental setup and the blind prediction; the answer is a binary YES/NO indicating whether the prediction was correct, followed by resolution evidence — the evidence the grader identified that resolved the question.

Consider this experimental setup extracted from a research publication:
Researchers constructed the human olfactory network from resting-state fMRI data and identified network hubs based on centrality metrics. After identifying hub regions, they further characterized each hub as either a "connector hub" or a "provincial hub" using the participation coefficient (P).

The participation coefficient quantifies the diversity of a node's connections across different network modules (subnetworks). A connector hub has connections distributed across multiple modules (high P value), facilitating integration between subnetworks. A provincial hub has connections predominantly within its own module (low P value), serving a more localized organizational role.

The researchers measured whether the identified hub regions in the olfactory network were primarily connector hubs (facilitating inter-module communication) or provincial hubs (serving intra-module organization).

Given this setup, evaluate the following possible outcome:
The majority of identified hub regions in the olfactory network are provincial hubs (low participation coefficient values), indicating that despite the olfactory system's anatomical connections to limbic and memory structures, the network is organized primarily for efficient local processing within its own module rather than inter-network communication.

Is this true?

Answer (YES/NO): NO